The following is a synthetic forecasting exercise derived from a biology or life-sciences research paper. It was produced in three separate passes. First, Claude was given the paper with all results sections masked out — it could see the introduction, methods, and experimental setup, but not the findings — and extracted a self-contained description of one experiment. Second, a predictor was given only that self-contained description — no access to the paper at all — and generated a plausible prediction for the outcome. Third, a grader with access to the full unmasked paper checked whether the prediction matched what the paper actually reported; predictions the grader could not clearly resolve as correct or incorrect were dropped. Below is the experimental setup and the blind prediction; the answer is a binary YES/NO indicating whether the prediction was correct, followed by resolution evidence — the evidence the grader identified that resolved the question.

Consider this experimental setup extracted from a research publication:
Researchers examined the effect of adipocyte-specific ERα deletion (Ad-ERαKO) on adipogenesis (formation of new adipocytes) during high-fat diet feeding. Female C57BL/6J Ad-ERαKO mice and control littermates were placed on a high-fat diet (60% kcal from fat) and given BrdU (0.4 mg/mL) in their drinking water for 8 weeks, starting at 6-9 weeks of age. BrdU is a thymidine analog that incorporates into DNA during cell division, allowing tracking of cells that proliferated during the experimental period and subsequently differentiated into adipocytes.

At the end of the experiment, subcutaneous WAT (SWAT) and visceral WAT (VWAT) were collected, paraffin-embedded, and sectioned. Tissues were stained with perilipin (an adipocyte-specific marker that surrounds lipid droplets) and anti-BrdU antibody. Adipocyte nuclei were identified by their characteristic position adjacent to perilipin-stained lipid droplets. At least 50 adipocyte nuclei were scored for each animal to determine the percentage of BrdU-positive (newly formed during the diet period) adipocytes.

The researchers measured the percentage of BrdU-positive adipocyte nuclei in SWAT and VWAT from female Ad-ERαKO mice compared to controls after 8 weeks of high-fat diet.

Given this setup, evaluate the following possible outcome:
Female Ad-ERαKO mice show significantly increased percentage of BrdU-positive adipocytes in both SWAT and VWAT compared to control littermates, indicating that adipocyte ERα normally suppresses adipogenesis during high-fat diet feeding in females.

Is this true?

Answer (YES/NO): NO